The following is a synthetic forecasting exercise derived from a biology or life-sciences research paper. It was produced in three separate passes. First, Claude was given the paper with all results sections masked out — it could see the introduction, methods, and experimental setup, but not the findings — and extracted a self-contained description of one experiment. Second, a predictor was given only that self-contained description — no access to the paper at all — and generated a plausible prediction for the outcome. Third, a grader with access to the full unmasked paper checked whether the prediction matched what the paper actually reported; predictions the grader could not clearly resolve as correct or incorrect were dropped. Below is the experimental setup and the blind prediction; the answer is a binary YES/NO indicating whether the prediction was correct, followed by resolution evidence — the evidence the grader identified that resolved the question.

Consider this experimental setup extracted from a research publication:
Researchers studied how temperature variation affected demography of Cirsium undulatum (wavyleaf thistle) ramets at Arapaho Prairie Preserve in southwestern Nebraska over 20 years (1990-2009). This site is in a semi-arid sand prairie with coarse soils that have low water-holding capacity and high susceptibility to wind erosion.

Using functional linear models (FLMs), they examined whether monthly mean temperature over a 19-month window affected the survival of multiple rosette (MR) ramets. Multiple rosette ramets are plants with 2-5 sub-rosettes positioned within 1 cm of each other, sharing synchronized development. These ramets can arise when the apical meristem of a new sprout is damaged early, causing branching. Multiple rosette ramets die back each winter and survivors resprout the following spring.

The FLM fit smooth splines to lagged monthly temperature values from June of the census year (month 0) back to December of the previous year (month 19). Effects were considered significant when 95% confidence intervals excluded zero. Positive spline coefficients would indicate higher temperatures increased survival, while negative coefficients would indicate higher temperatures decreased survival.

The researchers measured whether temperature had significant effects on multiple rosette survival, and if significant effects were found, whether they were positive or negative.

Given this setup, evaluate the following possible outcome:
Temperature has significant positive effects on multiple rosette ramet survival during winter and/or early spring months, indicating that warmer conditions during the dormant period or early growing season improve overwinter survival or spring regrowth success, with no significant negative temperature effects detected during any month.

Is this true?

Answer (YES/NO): NO